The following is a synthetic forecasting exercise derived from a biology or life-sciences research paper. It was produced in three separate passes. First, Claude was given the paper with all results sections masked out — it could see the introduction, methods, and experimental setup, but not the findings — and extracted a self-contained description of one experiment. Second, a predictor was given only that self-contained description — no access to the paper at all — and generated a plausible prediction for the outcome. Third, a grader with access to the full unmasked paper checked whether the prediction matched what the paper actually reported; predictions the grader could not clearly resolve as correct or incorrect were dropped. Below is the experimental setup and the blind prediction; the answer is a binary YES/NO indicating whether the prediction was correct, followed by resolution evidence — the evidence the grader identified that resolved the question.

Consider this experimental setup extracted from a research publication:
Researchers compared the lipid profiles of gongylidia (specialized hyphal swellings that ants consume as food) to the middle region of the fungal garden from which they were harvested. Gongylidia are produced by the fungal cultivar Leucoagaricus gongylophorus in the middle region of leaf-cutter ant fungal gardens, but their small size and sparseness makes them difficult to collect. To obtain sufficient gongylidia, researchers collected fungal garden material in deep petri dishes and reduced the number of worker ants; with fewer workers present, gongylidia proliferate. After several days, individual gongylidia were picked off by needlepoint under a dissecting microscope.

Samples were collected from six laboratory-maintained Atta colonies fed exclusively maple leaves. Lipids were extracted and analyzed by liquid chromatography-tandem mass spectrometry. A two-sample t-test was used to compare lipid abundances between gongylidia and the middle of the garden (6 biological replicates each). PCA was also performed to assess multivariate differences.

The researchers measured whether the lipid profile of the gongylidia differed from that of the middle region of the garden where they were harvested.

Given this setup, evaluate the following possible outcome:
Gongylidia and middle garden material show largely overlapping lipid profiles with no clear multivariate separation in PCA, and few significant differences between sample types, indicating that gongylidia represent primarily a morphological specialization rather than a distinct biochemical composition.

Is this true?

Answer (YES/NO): NO